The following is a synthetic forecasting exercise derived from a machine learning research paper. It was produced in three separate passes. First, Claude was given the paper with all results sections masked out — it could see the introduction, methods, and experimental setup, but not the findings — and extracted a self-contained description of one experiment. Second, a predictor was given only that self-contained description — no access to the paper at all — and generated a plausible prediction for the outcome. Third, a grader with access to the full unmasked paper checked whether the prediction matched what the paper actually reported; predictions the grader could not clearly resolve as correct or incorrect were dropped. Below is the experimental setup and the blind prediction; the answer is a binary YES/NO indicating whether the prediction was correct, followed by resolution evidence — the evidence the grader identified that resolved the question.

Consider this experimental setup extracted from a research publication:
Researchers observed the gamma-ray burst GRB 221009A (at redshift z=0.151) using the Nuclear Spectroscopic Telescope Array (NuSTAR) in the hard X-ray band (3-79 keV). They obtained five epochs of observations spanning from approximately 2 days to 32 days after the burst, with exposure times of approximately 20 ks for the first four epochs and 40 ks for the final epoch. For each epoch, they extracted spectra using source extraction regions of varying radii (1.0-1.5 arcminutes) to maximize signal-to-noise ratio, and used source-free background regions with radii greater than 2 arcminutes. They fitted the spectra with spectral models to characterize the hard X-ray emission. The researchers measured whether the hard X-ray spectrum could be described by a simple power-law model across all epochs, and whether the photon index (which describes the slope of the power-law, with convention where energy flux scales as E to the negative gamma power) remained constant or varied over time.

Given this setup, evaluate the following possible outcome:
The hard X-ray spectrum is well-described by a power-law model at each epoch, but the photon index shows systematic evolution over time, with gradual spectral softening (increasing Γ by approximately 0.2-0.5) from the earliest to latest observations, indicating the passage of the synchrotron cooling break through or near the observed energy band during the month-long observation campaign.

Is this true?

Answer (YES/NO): NO